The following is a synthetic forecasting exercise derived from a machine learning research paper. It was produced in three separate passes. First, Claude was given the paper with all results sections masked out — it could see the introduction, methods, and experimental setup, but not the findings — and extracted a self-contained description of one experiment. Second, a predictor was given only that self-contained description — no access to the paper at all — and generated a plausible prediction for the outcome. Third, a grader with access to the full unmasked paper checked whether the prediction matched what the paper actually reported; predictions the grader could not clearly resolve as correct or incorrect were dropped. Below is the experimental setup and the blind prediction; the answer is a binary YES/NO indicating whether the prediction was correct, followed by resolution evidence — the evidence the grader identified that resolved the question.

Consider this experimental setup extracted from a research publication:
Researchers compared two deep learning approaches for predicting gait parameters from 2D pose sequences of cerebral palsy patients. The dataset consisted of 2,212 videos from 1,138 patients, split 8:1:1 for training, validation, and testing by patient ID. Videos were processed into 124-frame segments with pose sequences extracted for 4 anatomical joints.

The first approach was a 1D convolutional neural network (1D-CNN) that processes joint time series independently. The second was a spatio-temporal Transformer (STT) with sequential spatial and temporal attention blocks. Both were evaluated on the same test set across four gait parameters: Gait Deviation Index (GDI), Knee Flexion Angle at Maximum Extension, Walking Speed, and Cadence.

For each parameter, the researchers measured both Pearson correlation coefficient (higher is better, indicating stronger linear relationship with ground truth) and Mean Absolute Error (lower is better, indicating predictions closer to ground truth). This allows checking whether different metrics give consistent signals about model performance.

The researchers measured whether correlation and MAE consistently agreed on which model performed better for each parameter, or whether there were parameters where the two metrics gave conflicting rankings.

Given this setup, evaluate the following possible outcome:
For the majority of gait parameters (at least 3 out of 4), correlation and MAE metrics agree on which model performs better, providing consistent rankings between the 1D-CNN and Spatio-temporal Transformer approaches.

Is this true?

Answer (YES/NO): YES